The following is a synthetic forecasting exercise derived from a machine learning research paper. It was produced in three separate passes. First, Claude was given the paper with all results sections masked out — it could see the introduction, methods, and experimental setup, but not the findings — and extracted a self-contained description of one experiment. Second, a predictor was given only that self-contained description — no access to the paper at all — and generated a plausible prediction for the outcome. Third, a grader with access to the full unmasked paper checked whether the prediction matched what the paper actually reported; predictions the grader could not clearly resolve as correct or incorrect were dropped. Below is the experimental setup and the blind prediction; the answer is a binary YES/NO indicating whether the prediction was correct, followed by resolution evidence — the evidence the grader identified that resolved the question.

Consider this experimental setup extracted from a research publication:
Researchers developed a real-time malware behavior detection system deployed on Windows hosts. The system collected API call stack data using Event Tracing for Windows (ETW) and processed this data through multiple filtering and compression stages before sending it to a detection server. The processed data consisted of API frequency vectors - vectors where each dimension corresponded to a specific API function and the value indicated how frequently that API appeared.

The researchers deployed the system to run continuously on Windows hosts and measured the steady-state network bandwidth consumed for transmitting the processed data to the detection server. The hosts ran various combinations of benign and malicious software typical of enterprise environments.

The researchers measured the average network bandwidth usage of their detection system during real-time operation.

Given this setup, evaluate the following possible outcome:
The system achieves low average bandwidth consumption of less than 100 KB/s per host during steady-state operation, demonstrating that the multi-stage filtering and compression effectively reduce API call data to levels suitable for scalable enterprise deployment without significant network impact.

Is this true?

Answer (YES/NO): YES